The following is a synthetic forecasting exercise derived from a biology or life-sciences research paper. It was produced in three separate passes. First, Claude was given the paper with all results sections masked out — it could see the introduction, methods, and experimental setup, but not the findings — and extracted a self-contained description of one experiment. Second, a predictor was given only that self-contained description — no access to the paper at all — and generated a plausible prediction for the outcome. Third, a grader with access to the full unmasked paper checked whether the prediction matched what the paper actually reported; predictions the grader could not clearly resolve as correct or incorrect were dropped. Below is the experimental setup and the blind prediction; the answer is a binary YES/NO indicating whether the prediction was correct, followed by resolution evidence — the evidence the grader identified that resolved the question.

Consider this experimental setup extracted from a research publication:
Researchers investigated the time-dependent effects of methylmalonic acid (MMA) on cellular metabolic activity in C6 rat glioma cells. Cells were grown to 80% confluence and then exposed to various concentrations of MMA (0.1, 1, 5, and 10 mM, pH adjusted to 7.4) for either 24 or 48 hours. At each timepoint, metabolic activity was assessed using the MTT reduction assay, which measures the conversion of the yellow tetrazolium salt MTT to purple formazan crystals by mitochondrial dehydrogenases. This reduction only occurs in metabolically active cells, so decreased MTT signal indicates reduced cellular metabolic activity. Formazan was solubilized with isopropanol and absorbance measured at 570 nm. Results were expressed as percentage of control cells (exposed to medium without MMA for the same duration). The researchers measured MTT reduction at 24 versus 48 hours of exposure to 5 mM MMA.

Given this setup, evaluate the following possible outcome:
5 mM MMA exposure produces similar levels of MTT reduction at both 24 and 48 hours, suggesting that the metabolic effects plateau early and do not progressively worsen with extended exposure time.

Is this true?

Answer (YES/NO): NO